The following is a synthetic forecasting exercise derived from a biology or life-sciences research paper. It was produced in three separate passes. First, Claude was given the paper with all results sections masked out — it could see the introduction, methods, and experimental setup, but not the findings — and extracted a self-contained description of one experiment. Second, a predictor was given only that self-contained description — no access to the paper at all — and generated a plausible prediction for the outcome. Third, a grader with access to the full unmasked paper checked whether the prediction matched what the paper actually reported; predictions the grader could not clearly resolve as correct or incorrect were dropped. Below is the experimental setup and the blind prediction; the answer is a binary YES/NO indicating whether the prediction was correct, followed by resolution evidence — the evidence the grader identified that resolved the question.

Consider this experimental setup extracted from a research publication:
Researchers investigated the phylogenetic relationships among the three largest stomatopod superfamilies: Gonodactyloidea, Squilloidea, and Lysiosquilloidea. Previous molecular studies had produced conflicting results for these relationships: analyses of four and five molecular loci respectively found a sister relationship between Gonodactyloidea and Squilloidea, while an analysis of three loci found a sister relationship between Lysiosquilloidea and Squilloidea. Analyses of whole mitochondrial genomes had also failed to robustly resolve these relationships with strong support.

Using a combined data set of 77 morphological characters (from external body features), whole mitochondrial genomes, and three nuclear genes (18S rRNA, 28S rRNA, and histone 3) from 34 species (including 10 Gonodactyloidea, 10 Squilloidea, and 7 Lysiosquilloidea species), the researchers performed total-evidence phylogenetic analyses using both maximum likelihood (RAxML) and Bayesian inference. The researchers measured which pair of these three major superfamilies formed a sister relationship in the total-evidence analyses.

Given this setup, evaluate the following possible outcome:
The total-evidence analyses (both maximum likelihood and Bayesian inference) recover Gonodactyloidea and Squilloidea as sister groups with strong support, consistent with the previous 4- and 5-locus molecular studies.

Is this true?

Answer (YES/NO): NO